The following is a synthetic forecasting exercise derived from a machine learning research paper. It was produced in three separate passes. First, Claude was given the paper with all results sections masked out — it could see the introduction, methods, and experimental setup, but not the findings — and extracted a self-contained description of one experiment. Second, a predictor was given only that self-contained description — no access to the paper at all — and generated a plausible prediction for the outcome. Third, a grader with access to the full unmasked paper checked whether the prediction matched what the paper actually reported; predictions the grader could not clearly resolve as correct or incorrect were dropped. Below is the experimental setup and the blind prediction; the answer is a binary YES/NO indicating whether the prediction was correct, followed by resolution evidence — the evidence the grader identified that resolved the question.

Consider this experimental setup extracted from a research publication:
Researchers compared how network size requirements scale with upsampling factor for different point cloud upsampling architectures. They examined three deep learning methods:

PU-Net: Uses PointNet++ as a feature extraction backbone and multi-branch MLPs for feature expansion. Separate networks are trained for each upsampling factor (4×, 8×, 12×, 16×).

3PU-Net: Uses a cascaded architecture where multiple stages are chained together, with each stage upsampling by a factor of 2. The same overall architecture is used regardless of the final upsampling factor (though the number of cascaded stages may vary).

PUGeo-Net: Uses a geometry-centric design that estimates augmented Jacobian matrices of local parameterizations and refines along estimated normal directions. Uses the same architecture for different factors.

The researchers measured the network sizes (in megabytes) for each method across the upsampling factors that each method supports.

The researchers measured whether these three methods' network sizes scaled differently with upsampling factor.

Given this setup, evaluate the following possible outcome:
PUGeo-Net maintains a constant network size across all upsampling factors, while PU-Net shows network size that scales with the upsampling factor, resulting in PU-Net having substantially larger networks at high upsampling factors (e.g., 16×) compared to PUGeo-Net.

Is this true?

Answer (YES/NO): NO